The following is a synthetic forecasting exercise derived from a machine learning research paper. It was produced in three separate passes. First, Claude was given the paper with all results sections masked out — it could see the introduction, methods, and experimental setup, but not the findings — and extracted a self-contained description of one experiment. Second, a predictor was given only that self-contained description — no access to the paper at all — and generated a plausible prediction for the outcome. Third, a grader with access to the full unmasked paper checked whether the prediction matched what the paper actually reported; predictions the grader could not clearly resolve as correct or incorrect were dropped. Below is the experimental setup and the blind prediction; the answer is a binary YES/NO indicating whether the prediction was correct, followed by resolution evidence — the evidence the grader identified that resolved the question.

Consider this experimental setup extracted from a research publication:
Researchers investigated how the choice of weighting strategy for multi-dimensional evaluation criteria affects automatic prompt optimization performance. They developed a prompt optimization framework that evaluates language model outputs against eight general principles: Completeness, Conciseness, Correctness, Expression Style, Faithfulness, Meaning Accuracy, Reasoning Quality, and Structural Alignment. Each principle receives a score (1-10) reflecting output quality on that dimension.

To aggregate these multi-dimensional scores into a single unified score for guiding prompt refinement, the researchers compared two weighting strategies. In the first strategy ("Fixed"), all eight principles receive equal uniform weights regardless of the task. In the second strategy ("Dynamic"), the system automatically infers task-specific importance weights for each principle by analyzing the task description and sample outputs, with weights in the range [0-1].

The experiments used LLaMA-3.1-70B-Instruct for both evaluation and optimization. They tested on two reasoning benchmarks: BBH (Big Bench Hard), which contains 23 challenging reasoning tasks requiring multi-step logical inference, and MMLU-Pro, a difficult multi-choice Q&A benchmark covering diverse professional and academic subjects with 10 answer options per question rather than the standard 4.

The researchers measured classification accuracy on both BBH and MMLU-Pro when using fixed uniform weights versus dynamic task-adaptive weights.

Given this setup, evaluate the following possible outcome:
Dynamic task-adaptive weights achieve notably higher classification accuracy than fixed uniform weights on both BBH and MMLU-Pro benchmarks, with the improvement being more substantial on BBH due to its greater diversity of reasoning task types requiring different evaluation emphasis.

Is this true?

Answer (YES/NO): YES